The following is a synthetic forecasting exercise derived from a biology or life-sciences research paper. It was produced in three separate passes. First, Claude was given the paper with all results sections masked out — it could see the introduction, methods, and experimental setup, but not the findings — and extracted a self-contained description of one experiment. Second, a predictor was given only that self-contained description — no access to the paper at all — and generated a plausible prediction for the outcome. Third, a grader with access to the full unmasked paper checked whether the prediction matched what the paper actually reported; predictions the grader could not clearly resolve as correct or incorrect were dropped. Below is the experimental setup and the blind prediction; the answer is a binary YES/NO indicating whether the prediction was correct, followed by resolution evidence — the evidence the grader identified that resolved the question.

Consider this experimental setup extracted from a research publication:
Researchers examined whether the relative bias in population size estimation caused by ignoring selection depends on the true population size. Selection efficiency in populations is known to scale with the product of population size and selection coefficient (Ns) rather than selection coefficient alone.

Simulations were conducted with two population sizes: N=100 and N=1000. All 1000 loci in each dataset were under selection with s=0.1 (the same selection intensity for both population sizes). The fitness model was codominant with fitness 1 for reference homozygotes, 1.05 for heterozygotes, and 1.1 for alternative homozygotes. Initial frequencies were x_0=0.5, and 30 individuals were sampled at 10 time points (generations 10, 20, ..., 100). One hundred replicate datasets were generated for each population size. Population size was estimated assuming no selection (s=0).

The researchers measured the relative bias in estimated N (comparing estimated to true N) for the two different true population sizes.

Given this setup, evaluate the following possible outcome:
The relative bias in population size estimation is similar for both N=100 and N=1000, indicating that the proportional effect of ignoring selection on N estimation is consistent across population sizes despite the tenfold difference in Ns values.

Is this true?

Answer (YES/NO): NO